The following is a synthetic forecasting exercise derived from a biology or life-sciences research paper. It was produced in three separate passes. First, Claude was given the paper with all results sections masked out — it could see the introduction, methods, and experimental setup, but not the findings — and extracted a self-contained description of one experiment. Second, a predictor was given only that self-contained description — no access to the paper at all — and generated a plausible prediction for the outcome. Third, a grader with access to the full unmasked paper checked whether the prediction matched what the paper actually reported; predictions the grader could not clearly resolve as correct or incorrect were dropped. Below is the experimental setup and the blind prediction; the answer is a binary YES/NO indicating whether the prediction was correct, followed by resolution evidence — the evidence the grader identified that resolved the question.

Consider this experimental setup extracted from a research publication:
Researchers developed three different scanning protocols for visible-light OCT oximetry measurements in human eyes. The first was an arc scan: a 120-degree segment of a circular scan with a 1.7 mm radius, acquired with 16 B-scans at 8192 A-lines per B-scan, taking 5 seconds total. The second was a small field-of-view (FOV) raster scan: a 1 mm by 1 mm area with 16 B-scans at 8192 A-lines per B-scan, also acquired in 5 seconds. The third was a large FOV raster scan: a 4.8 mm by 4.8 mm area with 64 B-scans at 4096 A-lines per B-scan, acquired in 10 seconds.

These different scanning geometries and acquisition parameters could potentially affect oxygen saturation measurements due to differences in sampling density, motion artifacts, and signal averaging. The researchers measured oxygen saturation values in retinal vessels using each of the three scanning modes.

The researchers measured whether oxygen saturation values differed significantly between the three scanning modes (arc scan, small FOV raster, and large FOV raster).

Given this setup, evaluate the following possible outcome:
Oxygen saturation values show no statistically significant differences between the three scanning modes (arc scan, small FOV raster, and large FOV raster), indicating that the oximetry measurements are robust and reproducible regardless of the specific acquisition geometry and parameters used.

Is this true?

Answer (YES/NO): YES